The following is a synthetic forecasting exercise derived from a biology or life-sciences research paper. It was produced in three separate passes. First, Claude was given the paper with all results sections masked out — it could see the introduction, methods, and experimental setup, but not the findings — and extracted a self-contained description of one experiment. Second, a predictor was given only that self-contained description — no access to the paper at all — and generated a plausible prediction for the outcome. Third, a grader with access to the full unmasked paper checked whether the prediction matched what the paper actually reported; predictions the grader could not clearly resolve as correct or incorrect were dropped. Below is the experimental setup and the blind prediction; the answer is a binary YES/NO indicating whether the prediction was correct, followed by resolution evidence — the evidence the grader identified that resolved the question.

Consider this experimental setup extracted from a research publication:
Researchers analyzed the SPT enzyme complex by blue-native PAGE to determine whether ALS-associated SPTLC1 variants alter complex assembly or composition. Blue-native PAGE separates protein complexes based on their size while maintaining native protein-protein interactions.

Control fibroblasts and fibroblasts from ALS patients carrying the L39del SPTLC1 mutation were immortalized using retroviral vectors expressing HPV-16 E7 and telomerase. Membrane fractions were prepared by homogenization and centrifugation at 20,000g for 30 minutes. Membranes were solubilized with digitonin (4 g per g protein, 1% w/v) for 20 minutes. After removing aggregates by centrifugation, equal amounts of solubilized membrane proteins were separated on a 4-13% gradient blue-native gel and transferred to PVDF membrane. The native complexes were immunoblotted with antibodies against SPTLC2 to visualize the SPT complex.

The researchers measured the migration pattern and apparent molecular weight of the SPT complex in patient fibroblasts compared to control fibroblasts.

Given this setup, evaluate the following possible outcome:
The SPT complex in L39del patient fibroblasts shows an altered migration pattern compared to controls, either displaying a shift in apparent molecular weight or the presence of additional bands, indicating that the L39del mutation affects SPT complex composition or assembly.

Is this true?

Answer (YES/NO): YES